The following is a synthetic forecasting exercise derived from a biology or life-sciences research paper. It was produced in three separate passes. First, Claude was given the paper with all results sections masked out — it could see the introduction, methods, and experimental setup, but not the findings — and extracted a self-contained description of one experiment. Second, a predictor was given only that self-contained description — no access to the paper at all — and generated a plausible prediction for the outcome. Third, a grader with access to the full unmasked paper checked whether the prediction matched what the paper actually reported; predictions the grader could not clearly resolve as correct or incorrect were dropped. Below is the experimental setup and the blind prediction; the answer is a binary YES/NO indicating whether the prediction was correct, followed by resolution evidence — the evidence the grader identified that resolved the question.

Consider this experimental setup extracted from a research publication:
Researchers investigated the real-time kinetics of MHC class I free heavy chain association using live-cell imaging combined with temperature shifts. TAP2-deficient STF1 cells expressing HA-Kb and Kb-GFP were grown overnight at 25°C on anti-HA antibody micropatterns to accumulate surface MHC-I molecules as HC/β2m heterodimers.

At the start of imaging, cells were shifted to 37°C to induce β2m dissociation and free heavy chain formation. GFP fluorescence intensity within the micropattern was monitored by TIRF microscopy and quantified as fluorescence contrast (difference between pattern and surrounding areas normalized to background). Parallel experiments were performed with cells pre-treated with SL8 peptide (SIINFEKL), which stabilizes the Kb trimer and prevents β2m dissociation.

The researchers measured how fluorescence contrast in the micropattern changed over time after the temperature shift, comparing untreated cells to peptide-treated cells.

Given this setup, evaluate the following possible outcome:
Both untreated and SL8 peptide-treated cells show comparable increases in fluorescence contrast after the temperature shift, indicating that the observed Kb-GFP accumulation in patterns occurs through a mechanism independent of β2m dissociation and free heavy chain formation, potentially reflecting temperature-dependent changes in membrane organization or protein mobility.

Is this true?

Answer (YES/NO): NO